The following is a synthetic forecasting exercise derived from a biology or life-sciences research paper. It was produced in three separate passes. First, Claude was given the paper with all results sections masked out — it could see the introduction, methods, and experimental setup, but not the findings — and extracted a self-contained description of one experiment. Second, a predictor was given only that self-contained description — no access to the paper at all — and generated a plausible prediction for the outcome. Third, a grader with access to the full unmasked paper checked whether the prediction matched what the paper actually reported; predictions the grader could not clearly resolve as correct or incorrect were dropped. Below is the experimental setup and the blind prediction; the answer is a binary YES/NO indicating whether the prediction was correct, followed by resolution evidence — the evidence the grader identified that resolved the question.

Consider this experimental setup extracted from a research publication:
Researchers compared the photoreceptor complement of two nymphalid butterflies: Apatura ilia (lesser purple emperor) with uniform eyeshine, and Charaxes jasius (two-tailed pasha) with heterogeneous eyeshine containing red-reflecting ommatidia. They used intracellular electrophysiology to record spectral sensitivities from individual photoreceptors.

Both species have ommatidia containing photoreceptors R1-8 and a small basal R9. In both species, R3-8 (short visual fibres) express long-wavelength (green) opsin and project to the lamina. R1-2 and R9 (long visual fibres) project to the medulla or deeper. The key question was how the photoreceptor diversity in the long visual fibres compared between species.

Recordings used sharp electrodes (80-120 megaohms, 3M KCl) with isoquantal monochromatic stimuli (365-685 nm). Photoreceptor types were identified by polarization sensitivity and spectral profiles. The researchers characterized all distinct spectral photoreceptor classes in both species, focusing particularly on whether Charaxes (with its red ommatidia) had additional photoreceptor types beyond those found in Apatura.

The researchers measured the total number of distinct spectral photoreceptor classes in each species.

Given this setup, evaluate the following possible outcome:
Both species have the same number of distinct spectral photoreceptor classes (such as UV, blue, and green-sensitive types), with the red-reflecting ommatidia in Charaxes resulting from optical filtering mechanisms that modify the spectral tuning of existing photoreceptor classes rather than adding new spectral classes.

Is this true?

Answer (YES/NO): NO